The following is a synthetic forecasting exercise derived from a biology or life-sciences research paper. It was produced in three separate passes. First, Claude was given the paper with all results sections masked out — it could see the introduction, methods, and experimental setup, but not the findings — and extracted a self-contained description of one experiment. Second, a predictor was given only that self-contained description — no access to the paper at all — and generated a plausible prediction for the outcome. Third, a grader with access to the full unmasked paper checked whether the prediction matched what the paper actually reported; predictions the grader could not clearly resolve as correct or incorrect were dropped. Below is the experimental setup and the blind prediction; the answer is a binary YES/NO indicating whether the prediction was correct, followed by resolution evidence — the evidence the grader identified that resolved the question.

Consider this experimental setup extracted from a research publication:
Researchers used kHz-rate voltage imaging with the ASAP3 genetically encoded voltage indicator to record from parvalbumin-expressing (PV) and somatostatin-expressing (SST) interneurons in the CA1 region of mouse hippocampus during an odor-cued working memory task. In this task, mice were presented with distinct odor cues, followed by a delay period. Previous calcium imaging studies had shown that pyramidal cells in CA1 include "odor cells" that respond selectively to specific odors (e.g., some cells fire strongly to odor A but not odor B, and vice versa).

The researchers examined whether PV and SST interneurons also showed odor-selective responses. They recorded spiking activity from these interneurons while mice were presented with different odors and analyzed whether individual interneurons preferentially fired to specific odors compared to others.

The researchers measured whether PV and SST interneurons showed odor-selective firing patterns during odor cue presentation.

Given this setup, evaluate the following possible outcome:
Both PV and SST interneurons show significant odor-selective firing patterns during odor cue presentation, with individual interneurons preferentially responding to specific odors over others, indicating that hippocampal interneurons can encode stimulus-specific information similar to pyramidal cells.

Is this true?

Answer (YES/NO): NO